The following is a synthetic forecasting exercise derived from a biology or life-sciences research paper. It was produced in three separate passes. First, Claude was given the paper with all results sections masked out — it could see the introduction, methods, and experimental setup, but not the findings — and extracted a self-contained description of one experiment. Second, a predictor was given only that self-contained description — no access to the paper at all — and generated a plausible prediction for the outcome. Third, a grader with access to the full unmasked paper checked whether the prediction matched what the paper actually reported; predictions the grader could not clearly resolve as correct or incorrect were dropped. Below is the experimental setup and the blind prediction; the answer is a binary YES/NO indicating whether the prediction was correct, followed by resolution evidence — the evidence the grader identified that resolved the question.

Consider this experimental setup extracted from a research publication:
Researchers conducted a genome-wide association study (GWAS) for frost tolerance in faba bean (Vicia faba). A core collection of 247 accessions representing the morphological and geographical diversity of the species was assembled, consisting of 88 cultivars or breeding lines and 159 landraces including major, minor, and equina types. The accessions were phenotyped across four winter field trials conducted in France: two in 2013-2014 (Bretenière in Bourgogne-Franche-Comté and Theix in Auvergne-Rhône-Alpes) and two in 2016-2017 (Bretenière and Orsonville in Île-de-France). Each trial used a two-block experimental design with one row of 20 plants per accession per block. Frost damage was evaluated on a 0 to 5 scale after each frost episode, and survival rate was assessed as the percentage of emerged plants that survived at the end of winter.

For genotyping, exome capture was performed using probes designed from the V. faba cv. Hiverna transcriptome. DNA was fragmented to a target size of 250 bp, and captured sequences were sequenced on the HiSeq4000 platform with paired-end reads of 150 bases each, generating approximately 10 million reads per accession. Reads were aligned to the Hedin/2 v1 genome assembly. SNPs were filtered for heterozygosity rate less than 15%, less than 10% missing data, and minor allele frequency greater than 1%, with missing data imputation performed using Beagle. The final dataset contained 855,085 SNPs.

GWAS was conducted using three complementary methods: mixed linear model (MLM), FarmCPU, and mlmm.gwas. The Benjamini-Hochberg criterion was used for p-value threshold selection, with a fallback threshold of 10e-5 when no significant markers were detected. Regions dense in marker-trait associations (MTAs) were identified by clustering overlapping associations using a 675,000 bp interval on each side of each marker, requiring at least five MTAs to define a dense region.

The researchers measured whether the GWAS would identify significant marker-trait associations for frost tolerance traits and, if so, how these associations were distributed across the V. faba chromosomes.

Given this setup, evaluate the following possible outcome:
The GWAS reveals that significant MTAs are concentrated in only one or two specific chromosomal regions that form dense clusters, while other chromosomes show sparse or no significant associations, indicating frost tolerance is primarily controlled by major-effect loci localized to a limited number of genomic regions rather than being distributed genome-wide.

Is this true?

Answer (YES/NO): NO